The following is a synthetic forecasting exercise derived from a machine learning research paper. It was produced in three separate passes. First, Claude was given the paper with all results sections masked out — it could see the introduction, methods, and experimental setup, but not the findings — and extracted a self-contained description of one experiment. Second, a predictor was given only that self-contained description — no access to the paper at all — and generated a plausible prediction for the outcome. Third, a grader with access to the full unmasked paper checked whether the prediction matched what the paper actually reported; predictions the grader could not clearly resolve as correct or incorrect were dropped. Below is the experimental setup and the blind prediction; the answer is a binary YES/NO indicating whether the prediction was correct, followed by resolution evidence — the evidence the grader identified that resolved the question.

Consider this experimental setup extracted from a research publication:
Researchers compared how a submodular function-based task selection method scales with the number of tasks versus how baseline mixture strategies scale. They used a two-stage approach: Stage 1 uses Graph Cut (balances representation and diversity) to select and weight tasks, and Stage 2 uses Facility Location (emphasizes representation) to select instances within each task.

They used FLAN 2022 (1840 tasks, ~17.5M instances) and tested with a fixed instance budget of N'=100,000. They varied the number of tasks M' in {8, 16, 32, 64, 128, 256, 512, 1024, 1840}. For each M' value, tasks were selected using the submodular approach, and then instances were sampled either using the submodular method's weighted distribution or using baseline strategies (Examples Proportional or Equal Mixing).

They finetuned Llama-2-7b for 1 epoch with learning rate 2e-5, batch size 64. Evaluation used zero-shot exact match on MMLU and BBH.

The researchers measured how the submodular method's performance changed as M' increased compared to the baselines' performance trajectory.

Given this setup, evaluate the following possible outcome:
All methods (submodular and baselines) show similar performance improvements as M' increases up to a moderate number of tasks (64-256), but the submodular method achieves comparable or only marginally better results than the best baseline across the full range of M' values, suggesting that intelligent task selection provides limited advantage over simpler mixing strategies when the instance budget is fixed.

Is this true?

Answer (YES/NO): NO